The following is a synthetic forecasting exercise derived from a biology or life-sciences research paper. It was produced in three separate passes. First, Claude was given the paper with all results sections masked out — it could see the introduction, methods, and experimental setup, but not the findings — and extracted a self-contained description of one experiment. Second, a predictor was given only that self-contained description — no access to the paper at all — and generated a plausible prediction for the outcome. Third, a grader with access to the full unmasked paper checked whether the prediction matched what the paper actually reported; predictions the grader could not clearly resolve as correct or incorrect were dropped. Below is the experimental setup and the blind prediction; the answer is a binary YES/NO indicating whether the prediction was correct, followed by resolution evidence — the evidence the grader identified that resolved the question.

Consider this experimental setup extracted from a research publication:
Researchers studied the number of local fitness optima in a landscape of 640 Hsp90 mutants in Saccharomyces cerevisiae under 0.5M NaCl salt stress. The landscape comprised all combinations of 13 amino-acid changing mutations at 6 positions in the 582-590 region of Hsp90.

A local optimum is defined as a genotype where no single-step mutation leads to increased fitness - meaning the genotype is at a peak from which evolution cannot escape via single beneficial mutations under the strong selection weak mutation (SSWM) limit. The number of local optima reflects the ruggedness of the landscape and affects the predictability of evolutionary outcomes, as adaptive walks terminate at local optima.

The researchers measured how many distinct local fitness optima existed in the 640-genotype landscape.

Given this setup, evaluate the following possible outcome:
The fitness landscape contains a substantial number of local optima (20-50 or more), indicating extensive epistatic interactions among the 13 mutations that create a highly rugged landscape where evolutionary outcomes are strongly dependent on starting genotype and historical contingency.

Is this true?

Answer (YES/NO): NO